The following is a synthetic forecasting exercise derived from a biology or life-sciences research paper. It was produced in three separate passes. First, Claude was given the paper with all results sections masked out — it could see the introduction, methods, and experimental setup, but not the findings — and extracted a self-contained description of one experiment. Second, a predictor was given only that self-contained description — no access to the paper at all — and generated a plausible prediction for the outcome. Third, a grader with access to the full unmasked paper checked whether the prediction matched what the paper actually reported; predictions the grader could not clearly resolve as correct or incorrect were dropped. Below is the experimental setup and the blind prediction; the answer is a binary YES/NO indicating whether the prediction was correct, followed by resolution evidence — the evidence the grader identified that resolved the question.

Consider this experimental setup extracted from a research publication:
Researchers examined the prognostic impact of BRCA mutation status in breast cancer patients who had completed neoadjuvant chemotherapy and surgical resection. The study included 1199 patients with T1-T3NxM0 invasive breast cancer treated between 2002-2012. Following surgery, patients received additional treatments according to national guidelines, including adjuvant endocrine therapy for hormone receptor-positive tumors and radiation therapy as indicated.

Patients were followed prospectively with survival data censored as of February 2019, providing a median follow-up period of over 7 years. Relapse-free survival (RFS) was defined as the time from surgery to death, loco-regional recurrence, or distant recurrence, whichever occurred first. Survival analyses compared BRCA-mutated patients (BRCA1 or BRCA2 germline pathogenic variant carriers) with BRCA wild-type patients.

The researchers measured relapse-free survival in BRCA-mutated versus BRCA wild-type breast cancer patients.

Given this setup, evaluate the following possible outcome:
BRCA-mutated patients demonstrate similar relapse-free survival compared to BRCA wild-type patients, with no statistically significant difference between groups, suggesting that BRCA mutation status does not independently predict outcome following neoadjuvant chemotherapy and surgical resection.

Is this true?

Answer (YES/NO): YES